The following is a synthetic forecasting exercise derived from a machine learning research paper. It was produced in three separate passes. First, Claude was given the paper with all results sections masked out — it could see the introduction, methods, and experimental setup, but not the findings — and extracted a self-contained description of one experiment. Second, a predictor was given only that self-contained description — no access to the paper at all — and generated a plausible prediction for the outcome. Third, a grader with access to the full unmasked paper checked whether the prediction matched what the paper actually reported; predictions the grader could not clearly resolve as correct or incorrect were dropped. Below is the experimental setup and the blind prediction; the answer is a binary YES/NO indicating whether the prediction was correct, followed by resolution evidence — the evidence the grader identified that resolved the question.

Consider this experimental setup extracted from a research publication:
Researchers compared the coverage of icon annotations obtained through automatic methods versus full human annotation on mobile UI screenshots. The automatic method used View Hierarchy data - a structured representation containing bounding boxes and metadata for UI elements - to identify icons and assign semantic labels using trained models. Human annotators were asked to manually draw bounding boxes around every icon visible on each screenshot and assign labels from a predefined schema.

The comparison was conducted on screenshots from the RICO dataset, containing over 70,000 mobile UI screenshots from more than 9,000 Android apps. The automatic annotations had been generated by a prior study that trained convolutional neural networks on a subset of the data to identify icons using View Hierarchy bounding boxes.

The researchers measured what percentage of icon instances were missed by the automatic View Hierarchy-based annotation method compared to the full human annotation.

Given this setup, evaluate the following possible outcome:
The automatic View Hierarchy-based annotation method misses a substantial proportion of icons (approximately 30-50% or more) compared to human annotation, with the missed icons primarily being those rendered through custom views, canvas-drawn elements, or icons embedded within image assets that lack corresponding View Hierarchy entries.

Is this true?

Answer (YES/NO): YES